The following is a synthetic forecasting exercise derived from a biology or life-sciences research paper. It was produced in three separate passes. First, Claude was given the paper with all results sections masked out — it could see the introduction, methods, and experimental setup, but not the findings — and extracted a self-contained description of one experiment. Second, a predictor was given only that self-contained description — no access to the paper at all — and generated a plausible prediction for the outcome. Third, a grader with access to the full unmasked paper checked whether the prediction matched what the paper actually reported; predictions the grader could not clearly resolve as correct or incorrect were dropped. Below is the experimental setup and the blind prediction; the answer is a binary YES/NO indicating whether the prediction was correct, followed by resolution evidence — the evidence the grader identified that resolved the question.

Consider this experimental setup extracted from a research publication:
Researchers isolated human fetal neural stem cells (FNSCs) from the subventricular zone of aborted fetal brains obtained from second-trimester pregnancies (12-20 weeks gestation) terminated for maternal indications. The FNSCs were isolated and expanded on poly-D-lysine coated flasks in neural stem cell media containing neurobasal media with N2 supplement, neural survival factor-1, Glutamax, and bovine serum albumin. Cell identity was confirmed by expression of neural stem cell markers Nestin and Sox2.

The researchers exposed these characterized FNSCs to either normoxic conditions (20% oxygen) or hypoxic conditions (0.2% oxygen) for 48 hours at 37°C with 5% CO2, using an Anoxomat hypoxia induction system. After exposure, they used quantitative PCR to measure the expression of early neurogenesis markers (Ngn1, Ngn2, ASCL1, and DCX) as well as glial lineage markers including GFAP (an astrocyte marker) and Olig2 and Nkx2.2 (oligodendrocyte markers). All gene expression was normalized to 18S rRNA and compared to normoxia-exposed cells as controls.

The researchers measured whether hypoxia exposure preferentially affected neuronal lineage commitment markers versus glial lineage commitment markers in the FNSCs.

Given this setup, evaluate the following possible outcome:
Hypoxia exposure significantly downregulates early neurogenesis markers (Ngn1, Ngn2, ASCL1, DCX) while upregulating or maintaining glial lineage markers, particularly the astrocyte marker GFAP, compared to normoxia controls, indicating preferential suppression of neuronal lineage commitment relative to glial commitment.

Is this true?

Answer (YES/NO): NO